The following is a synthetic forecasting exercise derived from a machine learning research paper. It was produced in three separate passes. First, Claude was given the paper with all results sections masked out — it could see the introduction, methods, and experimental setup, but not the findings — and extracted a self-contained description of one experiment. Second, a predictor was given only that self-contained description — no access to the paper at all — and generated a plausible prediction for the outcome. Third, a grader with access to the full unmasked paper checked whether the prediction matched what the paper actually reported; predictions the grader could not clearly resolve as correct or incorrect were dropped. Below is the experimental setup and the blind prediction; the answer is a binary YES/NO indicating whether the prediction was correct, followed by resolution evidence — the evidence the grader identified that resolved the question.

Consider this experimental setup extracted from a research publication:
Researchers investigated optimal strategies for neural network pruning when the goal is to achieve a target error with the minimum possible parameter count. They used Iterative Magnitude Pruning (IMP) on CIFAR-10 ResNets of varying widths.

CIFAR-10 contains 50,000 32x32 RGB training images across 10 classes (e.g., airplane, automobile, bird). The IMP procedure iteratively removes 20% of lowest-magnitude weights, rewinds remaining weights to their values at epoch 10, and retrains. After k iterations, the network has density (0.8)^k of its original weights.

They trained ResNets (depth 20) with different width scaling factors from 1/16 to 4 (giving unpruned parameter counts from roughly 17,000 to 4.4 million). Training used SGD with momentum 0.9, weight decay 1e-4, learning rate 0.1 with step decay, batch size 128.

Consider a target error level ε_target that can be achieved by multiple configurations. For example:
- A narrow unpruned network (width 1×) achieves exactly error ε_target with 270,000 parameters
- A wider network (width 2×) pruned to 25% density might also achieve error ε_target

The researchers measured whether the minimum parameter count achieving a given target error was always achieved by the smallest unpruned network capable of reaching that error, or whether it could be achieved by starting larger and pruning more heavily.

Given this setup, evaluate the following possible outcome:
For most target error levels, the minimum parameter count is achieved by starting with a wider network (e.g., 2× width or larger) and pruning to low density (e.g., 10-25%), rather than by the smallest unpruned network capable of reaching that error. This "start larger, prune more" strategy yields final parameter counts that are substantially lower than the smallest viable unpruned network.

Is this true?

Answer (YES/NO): NO